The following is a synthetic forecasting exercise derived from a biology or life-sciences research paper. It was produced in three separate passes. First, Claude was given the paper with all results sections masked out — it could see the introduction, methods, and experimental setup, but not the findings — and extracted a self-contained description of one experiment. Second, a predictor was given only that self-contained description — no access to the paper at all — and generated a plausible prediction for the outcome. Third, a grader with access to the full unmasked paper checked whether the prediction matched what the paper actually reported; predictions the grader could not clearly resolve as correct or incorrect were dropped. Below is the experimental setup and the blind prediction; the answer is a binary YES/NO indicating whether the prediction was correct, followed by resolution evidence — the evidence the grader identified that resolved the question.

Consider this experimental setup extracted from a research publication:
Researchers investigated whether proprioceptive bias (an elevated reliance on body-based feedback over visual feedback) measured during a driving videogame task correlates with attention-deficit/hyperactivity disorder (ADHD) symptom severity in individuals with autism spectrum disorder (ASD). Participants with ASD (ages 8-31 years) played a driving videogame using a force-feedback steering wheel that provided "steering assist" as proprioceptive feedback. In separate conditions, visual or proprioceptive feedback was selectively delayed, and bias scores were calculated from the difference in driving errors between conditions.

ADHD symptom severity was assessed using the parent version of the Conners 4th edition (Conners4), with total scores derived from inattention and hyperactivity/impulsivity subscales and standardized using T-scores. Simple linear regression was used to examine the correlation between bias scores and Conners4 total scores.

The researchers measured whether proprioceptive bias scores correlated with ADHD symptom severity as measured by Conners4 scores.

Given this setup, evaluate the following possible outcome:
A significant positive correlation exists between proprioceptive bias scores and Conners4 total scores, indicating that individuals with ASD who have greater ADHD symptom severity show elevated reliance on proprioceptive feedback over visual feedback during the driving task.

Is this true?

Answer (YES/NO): NO